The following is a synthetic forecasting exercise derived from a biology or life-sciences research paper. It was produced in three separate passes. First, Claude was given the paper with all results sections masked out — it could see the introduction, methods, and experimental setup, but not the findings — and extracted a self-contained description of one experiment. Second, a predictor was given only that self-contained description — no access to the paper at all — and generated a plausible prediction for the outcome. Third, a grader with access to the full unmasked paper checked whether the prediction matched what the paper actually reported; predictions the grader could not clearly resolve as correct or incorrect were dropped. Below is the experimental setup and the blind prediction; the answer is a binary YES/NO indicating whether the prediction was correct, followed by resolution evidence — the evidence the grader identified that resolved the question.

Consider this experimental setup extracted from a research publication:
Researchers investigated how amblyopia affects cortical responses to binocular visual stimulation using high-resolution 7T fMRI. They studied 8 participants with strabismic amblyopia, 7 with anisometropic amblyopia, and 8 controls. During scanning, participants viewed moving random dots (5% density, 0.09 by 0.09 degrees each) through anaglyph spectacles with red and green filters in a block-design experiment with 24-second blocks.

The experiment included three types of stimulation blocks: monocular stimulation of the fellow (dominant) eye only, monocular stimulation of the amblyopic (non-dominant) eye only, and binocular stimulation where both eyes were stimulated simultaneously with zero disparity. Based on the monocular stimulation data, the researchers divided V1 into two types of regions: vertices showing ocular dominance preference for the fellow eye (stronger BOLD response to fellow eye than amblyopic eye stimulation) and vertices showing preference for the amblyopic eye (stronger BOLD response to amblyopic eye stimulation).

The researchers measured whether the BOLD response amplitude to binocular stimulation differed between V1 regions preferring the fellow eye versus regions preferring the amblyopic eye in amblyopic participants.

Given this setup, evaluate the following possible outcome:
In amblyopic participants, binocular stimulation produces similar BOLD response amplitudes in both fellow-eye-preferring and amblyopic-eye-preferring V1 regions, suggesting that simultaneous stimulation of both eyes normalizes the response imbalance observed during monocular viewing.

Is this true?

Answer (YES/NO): NO